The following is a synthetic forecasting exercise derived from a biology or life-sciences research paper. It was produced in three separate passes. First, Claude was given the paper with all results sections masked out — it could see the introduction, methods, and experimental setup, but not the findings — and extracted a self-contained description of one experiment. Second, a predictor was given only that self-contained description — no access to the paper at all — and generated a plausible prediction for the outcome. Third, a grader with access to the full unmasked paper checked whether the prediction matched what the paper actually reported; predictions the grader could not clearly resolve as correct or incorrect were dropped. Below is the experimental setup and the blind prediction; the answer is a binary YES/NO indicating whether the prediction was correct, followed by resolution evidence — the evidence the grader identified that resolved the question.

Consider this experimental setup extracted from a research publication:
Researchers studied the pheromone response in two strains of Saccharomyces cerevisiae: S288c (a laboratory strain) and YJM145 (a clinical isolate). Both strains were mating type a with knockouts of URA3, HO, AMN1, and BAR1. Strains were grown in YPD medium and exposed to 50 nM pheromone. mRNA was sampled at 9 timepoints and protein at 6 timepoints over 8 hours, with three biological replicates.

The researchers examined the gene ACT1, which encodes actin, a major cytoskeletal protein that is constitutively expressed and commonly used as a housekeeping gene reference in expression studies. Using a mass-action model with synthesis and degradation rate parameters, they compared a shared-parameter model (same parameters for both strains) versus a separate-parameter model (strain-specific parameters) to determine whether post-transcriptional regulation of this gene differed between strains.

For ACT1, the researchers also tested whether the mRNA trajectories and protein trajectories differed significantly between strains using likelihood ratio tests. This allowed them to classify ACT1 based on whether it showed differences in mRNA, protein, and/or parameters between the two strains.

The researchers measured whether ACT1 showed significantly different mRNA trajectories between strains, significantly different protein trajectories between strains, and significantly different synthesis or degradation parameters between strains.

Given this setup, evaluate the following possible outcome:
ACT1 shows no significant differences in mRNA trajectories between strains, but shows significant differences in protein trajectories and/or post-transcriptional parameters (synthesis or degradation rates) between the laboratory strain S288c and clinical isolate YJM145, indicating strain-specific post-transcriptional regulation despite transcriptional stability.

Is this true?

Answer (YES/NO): NO